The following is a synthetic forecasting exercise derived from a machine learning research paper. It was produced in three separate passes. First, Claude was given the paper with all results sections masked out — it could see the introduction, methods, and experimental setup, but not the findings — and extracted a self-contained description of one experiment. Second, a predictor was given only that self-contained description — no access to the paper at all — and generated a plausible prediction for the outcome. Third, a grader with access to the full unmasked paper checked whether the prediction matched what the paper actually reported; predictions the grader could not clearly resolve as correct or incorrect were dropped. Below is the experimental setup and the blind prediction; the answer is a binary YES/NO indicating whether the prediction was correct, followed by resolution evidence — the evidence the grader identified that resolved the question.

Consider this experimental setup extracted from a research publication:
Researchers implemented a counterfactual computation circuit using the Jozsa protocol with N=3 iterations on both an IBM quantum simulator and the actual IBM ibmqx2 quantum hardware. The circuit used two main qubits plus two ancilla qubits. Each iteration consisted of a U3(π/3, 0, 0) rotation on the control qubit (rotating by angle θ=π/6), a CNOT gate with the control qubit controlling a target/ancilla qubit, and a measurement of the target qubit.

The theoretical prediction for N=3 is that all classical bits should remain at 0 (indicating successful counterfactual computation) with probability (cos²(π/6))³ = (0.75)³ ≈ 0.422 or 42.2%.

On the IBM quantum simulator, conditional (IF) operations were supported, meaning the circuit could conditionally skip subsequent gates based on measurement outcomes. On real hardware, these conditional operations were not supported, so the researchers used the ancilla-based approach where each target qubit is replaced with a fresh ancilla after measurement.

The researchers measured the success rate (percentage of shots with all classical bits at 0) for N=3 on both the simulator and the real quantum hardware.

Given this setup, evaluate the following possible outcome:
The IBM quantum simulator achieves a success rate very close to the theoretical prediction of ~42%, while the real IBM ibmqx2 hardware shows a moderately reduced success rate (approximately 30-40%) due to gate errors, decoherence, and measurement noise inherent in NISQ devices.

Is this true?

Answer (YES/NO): YES